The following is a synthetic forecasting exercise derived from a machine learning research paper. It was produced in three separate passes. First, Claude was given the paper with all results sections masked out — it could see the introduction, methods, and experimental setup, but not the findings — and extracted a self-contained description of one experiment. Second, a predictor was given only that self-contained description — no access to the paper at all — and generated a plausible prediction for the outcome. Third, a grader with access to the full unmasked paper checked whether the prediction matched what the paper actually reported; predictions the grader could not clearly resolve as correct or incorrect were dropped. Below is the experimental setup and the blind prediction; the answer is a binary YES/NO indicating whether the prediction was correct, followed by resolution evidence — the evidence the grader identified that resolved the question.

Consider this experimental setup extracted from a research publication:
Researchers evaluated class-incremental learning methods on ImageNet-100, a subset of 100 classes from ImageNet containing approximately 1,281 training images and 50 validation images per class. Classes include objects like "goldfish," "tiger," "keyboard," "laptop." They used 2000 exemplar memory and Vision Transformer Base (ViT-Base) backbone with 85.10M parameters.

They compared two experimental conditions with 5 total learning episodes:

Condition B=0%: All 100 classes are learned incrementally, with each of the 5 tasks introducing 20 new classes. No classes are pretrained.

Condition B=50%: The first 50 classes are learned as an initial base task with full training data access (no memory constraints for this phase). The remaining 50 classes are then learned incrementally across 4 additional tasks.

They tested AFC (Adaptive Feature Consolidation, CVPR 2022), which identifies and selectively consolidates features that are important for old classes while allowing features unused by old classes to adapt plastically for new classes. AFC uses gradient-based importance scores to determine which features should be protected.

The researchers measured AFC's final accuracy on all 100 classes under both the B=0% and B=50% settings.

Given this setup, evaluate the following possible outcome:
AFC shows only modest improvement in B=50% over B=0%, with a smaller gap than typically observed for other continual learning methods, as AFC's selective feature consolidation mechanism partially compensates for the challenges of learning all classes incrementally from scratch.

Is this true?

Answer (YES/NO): NO